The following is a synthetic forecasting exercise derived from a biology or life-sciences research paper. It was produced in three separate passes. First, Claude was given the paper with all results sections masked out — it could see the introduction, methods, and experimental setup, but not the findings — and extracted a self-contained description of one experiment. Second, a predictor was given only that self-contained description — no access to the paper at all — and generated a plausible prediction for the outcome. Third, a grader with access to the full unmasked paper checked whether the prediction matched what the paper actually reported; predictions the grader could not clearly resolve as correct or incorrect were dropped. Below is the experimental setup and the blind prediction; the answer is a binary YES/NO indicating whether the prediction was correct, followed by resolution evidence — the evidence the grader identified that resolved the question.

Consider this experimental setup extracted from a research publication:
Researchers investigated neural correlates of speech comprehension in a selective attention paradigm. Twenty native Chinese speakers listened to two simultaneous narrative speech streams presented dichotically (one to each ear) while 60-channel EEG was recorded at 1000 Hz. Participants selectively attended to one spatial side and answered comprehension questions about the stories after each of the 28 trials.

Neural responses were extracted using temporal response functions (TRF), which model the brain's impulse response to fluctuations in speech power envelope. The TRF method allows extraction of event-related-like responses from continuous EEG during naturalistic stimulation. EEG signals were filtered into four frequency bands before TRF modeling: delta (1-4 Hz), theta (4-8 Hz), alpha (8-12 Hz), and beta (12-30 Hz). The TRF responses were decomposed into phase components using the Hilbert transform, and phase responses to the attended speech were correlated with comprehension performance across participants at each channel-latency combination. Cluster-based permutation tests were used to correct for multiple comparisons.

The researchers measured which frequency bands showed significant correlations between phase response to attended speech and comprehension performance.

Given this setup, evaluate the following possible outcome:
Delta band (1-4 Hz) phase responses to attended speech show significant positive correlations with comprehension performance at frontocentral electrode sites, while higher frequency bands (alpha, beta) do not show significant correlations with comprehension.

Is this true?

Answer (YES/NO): NO